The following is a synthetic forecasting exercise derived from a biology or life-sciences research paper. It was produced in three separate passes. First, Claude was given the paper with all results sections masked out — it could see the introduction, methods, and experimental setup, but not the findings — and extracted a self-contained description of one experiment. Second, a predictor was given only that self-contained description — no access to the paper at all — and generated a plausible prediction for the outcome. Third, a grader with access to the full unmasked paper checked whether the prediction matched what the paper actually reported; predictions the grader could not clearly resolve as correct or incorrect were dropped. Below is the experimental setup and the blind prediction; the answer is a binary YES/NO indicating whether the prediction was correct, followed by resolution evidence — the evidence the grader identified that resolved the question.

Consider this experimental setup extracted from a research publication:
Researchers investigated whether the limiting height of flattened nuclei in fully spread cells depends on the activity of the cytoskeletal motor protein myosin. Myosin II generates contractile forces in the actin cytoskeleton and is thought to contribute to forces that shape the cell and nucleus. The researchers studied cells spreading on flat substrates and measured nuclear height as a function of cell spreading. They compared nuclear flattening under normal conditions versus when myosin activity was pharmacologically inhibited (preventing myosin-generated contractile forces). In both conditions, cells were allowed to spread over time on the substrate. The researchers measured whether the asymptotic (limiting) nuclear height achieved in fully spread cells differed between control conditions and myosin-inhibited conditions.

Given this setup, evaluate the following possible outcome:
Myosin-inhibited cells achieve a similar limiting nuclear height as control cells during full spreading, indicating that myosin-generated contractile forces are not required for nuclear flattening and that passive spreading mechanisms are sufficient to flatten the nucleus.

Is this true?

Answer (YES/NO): YES